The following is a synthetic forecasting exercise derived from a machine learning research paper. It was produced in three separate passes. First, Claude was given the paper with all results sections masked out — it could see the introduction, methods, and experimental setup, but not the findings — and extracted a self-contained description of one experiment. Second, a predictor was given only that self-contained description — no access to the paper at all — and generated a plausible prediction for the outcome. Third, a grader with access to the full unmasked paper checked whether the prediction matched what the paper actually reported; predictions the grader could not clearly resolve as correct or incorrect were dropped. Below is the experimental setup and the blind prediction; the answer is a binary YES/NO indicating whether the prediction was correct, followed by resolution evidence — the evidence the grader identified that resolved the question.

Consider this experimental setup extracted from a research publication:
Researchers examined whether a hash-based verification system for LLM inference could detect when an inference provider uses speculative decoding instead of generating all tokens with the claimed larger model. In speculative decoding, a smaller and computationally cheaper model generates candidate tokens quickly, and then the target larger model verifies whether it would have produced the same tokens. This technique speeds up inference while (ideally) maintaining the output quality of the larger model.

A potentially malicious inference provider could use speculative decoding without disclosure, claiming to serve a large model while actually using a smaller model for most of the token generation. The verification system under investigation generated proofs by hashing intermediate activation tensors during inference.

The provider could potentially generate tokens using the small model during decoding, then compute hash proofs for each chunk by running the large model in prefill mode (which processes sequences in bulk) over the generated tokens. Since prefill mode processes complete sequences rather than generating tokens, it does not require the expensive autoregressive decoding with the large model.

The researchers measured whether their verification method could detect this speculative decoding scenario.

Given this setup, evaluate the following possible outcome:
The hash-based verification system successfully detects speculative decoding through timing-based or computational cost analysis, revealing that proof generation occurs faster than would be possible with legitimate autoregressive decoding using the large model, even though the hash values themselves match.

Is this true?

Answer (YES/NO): NO